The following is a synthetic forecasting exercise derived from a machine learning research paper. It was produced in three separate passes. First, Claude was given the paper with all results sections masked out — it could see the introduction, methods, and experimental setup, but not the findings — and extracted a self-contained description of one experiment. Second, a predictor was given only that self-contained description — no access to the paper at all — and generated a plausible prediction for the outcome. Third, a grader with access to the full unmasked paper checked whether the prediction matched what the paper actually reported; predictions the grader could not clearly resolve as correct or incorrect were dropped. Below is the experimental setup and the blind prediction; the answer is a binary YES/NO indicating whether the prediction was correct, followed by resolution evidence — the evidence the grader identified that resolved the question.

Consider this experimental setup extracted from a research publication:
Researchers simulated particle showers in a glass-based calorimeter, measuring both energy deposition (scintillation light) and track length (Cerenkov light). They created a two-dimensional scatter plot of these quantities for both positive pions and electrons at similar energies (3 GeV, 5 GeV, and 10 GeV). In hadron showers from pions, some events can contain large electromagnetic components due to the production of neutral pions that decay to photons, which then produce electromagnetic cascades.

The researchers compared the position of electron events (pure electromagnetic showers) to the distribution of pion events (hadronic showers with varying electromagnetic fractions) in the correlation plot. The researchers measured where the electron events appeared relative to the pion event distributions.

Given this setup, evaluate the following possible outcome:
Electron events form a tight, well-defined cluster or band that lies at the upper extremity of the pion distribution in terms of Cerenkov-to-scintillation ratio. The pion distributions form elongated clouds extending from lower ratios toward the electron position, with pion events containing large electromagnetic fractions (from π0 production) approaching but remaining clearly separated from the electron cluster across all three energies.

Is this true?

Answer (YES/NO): NO